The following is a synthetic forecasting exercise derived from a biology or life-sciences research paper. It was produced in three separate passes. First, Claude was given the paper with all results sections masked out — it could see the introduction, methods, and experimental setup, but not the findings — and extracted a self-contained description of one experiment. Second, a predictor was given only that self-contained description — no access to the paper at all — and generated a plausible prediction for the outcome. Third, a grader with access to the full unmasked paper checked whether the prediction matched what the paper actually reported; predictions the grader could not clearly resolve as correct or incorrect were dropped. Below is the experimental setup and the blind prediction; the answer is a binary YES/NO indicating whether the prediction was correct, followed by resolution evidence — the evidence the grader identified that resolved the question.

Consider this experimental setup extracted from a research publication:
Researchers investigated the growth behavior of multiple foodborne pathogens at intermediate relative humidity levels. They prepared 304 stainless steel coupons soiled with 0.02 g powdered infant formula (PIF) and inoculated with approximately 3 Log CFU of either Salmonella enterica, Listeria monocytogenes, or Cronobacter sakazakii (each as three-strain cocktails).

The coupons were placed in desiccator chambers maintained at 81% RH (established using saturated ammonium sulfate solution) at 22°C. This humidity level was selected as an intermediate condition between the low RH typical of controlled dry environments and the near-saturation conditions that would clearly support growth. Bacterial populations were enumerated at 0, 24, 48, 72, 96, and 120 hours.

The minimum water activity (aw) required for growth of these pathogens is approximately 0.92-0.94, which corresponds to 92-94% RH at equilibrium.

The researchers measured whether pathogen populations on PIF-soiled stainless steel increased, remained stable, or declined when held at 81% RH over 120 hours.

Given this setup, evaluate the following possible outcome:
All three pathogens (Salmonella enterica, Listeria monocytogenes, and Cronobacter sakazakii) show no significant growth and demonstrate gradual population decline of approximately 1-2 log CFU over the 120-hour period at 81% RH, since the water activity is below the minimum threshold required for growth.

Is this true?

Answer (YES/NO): NO